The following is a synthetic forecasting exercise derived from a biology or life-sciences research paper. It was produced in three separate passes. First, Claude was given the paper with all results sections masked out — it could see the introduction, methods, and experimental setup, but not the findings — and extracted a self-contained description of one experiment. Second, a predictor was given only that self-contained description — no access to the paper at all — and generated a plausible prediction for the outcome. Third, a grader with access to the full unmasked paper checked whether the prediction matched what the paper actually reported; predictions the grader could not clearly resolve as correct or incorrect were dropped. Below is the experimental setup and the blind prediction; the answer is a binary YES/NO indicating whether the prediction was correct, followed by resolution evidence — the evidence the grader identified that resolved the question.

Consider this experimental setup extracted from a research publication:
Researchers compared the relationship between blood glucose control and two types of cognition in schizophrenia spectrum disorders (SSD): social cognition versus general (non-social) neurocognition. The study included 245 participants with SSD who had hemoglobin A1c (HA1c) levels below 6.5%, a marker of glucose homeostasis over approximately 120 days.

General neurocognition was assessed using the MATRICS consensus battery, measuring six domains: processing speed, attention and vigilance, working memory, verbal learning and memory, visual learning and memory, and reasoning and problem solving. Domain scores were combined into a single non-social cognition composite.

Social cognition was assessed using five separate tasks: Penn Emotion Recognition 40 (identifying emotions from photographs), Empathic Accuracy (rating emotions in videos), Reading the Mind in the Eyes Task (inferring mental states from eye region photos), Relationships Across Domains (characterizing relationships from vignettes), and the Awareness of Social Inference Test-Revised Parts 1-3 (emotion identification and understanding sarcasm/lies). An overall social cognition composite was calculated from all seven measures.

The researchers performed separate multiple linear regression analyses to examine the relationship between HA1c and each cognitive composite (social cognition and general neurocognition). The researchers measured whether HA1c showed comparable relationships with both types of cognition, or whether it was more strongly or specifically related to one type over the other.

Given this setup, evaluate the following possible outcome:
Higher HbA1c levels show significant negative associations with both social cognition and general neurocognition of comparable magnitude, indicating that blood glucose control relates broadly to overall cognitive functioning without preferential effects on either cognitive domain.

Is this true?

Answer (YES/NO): NO